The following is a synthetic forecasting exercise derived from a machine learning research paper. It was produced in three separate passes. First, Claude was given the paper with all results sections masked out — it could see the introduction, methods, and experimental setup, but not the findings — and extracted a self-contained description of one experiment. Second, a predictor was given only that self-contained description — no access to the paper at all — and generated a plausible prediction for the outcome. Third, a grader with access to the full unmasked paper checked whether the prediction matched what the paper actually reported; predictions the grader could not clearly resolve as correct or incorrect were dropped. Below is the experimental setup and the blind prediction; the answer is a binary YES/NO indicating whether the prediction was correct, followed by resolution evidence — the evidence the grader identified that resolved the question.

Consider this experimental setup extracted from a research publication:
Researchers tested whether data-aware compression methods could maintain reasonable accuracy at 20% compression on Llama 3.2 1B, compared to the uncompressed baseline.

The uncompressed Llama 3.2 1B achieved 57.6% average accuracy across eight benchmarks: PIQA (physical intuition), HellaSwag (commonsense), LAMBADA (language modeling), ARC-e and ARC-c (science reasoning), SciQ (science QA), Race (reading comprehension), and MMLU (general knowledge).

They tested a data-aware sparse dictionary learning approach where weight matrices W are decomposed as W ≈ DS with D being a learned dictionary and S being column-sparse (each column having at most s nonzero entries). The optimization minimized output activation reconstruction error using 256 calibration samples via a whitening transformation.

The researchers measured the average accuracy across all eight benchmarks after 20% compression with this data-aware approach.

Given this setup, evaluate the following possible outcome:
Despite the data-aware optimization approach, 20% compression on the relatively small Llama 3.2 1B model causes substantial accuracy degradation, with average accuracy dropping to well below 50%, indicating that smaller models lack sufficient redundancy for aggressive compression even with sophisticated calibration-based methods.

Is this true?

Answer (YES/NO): YES